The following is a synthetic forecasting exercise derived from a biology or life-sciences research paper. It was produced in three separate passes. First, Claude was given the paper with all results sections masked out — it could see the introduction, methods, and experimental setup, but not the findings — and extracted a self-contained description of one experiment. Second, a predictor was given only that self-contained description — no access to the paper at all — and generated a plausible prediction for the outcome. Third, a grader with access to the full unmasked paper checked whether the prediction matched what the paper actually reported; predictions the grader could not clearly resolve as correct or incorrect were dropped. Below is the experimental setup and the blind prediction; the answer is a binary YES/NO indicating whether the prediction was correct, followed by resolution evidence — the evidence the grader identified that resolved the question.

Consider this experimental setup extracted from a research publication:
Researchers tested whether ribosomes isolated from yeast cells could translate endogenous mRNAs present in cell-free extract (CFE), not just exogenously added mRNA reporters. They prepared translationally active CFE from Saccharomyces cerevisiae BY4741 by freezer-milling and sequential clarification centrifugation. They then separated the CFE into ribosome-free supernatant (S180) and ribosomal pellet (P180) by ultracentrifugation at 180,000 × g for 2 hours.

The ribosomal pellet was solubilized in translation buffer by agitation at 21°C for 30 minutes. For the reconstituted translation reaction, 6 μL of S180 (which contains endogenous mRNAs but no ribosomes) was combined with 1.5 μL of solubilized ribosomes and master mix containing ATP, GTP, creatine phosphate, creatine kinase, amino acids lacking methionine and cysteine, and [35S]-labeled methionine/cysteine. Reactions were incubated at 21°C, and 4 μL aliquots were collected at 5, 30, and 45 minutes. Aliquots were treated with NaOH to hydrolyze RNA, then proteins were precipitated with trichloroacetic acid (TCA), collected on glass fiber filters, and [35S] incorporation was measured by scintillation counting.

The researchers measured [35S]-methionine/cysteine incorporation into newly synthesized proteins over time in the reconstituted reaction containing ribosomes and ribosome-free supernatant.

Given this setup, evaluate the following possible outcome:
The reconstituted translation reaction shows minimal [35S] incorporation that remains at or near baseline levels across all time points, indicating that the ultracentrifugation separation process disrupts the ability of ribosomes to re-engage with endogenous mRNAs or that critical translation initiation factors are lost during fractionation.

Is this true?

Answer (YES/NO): NO